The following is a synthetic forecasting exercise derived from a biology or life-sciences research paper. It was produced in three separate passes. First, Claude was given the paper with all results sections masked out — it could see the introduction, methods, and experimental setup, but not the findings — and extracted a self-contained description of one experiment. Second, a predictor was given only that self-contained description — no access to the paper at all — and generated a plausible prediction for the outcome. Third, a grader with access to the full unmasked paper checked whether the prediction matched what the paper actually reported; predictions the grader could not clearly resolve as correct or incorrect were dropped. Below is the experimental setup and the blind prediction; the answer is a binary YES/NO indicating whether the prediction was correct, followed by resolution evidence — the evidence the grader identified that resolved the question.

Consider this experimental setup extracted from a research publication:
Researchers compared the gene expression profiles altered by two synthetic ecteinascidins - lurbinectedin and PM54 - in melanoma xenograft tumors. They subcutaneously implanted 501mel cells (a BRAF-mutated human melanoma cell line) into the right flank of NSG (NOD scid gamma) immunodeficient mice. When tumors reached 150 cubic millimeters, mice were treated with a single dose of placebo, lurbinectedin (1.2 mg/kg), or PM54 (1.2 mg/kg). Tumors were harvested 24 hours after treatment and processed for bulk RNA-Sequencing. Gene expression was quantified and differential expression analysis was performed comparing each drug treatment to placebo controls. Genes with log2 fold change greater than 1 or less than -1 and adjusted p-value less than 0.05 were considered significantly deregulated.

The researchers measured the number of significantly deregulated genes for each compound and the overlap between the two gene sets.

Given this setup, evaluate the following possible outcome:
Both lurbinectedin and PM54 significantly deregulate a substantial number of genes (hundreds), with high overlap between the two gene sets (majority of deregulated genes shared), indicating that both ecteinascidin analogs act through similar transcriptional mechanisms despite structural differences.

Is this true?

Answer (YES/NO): NO